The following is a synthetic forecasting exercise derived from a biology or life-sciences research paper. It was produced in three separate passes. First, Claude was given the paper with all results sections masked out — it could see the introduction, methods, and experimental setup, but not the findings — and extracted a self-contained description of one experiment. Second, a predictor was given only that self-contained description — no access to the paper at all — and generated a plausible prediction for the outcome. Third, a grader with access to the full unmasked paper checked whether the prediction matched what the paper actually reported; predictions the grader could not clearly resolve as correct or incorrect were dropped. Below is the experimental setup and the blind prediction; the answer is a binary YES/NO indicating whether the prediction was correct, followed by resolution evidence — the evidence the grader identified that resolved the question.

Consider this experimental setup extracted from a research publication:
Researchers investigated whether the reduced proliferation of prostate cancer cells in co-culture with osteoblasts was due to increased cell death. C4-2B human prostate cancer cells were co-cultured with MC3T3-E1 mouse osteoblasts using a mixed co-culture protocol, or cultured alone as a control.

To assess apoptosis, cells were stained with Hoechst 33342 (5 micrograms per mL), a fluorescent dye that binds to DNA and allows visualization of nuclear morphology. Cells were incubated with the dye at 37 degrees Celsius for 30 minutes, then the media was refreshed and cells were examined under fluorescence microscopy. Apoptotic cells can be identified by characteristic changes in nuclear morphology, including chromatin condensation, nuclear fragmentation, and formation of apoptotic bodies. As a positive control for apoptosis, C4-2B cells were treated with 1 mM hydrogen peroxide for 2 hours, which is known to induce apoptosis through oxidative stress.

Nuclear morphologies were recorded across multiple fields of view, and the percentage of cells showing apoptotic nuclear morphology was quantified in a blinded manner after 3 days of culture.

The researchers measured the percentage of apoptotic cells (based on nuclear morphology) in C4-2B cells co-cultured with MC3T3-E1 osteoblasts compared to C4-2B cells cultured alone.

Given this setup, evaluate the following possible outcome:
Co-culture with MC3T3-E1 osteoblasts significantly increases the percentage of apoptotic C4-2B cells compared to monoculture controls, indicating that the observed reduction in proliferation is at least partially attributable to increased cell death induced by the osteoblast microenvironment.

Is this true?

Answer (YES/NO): NO